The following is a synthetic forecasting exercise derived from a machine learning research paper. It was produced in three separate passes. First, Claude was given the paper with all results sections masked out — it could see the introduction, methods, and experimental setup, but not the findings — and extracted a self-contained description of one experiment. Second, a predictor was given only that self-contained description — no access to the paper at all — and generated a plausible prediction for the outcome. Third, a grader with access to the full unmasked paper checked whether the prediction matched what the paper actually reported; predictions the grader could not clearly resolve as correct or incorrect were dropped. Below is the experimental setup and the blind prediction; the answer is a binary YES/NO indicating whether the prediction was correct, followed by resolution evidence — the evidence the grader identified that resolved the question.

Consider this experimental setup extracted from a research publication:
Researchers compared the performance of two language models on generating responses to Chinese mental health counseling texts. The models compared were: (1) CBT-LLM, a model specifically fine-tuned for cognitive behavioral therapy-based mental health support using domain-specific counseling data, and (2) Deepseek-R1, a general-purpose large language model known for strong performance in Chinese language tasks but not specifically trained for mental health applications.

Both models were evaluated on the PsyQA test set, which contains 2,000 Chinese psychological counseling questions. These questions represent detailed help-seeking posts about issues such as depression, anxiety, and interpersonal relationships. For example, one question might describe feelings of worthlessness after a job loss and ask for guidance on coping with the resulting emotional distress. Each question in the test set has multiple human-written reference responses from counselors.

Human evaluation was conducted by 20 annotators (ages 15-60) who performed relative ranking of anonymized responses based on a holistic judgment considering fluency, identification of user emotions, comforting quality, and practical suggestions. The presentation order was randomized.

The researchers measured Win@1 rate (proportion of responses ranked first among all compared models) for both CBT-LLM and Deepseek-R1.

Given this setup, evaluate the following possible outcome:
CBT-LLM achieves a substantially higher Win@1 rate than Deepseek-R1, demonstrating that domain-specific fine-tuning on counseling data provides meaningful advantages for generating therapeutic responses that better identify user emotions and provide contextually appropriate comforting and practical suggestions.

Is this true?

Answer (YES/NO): NO